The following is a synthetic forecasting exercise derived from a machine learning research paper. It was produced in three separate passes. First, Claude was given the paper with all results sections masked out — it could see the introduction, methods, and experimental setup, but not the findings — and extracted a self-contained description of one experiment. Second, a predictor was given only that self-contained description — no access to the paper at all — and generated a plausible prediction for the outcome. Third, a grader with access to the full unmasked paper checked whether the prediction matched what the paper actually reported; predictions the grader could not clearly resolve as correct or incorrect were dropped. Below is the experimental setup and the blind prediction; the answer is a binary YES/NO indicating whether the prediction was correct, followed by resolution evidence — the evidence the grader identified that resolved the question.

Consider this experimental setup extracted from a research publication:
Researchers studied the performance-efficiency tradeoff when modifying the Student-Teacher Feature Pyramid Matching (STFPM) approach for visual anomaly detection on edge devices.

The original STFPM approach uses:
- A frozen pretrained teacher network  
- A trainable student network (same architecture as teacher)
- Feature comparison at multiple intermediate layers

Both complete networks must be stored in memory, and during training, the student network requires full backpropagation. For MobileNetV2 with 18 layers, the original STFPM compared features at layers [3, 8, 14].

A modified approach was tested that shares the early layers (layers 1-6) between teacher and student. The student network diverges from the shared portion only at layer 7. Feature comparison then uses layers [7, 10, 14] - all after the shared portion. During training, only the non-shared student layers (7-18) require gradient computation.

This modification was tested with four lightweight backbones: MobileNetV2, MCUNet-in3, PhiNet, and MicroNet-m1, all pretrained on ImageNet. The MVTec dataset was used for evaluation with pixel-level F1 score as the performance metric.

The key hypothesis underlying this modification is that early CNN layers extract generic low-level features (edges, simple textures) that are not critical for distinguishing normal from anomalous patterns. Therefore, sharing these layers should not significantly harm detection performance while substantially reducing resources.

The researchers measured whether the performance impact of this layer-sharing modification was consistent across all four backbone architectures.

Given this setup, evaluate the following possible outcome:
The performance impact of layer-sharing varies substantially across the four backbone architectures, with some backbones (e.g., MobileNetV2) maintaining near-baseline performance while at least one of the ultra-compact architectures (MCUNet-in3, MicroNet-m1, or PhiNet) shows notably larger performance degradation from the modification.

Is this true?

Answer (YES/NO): NO